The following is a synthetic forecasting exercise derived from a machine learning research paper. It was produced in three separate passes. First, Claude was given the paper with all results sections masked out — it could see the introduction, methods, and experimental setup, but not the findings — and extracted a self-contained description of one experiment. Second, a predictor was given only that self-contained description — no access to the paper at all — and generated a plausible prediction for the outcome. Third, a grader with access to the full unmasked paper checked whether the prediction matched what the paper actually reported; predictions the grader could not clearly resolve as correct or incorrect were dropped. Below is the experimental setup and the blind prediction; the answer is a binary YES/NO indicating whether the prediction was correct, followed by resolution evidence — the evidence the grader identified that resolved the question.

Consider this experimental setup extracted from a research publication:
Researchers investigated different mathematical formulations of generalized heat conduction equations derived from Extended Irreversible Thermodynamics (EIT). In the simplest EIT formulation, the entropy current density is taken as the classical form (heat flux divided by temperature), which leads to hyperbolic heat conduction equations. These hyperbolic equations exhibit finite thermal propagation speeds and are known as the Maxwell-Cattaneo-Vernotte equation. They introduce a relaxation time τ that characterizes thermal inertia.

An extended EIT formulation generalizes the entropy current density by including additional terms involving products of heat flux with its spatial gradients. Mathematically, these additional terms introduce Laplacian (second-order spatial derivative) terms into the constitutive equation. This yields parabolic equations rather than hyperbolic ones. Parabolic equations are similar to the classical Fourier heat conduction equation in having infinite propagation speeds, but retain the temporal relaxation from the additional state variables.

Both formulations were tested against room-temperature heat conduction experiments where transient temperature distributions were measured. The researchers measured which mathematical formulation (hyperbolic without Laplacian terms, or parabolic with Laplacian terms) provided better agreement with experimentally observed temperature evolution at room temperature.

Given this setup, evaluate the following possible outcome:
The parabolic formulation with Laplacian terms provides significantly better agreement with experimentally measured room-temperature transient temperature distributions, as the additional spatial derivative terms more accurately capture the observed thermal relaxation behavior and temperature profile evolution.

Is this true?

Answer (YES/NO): YES